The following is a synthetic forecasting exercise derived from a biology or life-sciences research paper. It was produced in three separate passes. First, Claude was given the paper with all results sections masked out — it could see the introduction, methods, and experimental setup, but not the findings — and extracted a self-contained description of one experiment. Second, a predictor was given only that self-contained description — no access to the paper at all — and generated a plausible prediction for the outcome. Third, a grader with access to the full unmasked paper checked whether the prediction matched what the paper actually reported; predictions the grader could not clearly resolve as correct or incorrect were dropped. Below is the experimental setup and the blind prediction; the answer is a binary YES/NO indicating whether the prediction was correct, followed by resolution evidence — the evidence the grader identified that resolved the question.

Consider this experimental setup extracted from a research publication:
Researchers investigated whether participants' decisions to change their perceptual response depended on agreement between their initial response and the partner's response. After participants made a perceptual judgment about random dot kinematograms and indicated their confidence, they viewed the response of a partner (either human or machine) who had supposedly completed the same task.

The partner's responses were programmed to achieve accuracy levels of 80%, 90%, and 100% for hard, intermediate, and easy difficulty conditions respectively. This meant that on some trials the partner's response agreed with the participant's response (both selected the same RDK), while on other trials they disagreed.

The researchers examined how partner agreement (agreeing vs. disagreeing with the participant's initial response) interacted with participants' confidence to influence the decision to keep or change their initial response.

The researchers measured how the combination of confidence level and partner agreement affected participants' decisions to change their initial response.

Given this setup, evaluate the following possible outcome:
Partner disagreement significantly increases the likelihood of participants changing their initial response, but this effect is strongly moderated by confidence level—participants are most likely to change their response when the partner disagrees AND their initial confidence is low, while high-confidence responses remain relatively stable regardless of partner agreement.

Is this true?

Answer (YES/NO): YES